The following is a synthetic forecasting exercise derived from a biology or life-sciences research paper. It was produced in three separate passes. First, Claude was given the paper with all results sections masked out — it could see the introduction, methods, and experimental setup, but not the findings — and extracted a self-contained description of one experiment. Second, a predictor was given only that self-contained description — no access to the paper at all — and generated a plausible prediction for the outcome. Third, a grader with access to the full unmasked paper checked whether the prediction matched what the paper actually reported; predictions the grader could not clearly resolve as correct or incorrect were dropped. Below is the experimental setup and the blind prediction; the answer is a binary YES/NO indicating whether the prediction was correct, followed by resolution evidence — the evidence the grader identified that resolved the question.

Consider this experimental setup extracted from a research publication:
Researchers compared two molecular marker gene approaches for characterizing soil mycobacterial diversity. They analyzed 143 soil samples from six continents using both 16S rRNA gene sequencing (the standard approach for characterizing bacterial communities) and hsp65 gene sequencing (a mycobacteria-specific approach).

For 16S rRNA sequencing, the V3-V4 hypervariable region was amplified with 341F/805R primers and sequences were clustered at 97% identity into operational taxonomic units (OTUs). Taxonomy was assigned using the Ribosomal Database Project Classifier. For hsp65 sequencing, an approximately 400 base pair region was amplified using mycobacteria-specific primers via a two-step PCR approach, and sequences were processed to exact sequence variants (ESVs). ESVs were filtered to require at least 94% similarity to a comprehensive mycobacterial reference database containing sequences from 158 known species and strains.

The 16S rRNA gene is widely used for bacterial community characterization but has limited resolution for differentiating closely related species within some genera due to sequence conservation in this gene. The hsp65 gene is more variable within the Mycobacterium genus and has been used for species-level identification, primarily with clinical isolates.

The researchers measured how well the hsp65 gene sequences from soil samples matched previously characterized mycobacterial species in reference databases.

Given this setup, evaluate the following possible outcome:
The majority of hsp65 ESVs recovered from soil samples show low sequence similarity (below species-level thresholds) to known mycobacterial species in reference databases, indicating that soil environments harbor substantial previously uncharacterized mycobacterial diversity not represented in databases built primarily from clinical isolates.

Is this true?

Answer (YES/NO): YES